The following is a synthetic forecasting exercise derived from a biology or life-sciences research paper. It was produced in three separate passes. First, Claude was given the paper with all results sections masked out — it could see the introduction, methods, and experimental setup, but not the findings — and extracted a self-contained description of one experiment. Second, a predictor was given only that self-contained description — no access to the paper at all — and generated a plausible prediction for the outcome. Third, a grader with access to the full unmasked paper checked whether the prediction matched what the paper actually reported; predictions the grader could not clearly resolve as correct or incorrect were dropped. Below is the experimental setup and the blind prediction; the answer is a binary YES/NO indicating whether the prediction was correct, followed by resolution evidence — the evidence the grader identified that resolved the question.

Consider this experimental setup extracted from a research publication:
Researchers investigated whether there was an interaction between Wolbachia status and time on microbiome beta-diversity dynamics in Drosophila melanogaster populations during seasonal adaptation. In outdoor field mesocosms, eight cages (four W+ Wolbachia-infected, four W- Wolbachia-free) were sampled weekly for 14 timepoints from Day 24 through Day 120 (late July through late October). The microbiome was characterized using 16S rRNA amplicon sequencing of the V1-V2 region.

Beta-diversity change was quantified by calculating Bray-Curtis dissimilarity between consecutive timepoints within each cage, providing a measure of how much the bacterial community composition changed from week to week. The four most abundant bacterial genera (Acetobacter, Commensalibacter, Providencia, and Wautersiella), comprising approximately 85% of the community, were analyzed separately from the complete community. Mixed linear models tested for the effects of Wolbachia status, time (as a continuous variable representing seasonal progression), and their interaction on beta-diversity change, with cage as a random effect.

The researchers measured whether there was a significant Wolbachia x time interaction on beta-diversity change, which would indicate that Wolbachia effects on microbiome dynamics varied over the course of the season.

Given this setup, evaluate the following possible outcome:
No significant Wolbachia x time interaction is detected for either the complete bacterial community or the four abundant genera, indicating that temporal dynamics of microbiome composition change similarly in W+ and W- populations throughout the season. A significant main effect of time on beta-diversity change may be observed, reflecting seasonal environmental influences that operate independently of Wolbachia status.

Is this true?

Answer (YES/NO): NO